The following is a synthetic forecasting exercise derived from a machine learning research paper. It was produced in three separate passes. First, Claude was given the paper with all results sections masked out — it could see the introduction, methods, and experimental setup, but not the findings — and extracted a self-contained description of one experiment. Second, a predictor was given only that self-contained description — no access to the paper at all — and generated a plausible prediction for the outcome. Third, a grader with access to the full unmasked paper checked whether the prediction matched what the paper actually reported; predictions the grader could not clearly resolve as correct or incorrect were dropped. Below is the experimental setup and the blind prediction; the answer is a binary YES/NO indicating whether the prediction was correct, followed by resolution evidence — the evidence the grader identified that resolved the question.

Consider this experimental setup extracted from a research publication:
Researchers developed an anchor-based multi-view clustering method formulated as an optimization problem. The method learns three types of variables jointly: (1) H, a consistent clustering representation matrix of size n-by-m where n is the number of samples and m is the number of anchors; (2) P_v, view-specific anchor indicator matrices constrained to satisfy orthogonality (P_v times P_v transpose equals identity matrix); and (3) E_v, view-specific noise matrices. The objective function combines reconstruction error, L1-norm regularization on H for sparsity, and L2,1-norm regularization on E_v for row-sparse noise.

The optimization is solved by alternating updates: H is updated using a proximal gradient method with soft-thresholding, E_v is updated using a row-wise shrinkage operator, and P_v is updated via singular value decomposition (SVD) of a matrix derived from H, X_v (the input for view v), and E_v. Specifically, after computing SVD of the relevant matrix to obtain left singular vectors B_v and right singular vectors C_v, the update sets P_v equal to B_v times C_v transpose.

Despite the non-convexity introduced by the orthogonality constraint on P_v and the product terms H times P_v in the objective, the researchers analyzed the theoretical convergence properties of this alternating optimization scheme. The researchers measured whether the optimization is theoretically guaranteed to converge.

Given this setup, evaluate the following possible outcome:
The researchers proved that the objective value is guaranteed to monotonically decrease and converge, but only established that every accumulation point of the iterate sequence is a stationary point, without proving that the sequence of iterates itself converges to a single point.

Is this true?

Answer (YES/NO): NO